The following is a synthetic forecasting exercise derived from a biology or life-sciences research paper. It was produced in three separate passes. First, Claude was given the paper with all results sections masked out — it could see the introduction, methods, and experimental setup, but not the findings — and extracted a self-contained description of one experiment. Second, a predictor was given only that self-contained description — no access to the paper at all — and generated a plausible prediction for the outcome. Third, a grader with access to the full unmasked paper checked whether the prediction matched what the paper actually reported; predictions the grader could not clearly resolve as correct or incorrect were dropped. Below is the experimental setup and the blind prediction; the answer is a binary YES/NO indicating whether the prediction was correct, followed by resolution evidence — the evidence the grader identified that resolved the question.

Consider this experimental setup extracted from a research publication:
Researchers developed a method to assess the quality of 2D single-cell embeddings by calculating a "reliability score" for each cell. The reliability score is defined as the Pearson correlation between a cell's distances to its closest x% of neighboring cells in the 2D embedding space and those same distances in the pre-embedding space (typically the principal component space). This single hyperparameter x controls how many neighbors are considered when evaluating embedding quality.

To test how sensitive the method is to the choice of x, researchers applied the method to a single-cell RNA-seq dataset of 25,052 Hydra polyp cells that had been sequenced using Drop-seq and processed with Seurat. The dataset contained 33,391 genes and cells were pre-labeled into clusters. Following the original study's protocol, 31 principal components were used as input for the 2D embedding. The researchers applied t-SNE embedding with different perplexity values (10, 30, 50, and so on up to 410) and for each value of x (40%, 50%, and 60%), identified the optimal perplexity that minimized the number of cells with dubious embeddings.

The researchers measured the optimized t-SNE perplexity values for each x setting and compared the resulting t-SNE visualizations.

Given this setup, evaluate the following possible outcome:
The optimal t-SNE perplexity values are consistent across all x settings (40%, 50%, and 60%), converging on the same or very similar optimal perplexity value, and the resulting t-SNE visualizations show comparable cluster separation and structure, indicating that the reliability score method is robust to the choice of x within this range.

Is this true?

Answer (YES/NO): NO